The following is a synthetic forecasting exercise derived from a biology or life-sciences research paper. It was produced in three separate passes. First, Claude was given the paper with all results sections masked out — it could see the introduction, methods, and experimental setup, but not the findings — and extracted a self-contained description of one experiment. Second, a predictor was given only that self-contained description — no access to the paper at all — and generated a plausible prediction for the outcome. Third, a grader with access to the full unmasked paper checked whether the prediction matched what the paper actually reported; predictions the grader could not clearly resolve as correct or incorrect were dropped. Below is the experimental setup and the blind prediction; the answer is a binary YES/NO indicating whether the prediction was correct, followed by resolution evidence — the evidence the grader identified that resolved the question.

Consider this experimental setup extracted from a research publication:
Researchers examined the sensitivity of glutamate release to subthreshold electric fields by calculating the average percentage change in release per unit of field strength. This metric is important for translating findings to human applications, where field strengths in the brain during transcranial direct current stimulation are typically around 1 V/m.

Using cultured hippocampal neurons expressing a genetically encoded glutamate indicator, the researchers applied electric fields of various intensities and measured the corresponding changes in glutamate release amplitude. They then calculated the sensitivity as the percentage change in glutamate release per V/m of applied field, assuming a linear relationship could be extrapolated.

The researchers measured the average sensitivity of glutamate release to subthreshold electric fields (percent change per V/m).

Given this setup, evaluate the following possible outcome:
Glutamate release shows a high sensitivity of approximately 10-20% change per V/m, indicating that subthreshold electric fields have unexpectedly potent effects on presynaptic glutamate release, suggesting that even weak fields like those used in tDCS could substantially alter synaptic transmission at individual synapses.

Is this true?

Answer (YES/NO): NO